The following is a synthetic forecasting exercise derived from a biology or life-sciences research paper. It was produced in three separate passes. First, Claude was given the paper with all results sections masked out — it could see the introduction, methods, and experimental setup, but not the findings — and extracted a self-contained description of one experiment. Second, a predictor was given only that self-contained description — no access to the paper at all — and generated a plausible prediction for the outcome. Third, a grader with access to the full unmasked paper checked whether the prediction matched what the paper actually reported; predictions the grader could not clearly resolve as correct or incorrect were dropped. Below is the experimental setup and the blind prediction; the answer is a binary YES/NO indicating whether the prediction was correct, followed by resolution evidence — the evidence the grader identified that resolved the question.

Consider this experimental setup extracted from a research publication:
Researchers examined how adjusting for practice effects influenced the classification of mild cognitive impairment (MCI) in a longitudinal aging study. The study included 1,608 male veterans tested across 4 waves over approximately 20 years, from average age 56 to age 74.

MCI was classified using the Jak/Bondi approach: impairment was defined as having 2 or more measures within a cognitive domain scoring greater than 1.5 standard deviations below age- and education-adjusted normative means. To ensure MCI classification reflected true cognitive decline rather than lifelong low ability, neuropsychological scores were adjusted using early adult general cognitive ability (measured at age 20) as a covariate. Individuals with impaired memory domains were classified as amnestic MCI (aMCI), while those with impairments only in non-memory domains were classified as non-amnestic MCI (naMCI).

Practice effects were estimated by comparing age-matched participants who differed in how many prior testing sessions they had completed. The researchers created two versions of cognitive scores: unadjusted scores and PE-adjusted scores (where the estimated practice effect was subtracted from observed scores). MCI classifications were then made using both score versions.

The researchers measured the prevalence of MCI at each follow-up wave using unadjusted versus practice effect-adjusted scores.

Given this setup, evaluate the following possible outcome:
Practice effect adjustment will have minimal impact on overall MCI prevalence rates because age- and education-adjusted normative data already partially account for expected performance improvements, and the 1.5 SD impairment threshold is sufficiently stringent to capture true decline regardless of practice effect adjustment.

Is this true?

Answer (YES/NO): NO